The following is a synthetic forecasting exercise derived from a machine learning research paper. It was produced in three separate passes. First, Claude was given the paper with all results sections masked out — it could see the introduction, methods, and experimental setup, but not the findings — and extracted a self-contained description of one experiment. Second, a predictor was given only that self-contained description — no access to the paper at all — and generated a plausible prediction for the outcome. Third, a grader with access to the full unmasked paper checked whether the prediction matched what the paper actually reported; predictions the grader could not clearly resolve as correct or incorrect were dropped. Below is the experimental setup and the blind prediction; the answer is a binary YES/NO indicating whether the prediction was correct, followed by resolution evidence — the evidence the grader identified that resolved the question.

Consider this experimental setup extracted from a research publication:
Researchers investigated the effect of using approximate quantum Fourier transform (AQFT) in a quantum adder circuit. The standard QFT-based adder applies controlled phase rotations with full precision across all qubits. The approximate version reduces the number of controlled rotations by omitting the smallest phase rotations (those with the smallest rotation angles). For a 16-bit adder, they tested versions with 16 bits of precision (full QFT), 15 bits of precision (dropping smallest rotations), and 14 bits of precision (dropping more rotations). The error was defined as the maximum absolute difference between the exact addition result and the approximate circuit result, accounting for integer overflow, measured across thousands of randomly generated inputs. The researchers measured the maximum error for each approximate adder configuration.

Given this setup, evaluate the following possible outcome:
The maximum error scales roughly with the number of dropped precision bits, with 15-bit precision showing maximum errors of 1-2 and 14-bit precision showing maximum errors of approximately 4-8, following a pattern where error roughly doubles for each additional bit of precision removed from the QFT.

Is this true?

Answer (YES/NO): NO